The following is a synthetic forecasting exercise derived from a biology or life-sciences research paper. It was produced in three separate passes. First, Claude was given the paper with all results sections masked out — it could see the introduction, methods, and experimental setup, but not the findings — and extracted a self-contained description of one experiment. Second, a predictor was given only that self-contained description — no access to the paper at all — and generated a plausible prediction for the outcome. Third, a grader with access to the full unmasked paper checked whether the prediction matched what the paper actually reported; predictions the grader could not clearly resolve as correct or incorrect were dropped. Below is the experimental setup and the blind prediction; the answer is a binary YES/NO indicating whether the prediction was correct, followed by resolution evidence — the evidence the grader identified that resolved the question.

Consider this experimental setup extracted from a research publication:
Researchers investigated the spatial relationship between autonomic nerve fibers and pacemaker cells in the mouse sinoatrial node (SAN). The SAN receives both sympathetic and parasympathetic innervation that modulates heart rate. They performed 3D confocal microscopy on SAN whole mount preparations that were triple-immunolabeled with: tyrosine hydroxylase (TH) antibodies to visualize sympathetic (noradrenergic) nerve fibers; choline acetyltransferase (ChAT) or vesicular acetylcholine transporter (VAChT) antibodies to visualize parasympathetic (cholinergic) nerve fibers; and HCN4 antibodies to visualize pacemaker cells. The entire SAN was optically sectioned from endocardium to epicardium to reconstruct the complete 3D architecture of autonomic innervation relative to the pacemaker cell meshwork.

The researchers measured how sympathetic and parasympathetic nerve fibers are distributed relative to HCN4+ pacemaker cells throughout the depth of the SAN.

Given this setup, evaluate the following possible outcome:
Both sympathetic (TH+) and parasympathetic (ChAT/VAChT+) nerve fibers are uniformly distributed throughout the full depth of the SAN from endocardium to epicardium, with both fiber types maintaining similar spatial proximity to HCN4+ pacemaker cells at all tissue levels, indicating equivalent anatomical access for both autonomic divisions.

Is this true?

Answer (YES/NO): NO